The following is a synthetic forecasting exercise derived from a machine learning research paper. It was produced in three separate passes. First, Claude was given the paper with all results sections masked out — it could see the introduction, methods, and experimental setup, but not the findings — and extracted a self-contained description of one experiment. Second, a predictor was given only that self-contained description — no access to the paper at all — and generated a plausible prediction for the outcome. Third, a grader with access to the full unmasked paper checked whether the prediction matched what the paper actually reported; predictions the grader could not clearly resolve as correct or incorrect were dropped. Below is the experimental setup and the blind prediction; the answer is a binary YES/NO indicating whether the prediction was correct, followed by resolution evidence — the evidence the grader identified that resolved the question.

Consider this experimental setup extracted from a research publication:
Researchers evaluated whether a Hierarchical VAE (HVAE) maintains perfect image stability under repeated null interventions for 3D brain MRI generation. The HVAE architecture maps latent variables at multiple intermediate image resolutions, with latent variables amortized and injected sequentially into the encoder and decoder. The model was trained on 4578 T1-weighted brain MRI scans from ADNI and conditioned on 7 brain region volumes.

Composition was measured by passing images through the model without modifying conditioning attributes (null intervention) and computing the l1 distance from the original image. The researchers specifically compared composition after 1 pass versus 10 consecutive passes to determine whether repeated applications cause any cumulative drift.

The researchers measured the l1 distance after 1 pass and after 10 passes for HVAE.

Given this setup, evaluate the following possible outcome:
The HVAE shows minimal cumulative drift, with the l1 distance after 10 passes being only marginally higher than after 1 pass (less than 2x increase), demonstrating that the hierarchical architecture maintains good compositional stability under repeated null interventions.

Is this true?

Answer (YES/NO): NO